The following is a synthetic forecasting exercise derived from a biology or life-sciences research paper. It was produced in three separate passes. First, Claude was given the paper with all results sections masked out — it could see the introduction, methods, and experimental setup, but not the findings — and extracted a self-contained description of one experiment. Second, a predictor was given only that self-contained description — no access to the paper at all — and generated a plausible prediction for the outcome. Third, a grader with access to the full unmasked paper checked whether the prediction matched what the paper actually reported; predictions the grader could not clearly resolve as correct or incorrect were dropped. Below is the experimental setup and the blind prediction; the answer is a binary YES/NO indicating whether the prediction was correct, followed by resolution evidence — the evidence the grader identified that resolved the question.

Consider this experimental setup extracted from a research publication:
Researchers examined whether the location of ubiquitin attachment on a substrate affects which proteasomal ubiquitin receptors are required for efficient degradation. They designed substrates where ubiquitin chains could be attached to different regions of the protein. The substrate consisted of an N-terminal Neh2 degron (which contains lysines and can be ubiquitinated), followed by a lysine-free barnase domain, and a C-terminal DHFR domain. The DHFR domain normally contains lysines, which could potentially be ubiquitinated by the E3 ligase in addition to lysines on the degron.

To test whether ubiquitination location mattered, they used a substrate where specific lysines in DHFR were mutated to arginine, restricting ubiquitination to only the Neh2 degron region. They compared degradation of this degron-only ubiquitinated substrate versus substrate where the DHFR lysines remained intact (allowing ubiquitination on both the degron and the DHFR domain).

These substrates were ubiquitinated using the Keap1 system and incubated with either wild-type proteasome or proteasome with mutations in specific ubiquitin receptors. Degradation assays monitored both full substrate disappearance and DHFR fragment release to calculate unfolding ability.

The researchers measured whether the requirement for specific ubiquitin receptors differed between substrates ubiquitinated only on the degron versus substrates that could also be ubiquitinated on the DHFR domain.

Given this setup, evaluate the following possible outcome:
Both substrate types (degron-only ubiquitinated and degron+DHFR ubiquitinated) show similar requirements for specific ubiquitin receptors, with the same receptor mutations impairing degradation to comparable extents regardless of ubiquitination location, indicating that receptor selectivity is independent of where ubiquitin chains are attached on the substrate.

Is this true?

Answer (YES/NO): YES